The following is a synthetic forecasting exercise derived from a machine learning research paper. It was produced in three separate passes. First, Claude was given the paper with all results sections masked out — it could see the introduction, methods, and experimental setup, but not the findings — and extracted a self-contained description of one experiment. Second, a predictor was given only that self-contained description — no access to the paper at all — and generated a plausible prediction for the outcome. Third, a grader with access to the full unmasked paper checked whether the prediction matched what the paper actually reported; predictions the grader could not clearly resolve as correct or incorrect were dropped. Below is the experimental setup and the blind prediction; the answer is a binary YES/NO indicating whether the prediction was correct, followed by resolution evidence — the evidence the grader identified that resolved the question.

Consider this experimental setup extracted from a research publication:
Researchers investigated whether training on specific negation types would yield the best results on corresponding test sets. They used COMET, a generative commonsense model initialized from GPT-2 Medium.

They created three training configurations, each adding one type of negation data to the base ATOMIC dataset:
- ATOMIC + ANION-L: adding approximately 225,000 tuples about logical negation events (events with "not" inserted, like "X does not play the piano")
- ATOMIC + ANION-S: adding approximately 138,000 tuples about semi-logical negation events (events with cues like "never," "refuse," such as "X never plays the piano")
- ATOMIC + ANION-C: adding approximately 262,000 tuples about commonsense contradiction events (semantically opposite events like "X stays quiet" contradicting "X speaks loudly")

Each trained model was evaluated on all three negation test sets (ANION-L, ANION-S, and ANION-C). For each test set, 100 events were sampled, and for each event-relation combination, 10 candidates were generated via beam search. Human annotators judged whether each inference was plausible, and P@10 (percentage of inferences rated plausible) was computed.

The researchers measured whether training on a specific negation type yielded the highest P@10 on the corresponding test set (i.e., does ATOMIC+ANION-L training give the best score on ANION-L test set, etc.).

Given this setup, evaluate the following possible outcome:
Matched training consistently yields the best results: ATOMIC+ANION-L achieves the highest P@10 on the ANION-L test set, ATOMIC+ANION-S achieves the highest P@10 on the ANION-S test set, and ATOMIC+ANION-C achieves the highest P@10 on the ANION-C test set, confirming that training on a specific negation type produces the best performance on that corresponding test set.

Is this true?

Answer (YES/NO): YES